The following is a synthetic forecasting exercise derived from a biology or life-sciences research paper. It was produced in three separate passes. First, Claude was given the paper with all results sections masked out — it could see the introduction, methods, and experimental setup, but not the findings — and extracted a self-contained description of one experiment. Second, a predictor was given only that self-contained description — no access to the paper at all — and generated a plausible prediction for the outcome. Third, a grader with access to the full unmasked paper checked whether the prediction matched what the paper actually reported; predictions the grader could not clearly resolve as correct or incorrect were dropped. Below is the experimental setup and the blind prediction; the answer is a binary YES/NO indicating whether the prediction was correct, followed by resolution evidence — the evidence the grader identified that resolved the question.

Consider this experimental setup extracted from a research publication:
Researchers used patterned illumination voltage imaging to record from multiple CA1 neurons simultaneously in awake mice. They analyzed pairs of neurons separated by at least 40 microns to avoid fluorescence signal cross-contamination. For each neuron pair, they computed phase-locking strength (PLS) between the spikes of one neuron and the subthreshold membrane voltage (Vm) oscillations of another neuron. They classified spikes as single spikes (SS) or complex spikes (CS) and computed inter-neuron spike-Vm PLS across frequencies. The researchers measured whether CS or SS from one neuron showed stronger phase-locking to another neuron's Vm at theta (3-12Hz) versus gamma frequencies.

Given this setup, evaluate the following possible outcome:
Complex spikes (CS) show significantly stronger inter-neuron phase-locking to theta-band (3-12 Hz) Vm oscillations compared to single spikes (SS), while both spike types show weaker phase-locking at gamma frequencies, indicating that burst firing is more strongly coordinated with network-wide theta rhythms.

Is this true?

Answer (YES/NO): NO